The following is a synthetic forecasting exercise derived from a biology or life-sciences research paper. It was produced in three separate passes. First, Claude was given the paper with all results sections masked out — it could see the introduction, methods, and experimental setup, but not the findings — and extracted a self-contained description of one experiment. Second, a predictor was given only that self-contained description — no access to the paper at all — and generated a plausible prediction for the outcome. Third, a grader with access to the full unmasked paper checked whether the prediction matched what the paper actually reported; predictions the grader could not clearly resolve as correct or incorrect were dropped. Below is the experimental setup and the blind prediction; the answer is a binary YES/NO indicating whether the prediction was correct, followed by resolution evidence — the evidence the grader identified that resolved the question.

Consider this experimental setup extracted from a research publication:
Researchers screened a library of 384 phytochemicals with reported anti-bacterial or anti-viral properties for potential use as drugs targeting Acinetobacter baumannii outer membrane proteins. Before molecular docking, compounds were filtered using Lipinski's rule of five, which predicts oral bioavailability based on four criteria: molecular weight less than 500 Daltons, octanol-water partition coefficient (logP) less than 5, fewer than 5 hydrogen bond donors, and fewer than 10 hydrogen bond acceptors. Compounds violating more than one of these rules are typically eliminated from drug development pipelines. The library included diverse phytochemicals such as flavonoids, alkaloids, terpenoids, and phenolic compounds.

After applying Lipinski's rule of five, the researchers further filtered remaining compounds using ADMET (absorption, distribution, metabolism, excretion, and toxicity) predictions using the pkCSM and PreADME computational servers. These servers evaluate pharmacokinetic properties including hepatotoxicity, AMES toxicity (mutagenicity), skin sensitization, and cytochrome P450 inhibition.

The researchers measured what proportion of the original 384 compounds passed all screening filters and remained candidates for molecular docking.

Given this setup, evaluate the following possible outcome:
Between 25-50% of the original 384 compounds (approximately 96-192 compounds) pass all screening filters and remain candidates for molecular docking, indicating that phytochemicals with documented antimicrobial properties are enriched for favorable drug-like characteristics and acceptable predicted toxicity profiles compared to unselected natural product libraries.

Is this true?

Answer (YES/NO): NO